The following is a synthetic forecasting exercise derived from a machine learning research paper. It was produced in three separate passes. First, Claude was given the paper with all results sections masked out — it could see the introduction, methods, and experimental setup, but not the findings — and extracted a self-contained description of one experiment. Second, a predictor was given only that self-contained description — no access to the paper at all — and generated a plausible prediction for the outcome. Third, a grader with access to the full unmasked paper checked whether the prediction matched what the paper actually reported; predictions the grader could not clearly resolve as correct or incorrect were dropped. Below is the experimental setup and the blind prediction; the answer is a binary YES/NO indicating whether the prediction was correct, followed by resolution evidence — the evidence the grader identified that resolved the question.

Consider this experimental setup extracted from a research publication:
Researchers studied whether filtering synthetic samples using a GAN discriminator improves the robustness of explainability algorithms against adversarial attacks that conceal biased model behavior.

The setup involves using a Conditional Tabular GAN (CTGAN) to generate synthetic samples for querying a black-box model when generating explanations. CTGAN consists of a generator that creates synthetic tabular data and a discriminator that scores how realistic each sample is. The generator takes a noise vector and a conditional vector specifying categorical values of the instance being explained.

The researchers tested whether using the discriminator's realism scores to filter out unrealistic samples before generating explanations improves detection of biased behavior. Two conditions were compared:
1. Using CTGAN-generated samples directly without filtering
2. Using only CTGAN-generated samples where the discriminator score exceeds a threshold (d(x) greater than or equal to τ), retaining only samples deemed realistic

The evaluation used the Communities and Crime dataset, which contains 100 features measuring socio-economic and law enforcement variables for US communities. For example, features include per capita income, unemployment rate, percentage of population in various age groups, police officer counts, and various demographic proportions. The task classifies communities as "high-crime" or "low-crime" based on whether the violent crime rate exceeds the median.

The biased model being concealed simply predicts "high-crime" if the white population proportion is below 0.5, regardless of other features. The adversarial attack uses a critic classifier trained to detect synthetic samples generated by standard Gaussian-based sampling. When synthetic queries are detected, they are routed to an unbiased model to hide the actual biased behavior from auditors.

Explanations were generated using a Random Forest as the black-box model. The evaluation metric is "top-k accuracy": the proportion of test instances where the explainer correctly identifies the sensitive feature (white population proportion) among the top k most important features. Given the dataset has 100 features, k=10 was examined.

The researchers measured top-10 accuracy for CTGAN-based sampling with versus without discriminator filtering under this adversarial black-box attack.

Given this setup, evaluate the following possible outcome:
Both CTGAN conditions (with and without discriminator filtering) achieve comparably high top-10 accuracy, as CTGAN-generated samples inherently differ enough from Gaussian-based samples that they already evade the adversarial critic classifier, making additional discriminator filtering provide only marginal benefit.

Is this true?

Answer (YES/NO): NO